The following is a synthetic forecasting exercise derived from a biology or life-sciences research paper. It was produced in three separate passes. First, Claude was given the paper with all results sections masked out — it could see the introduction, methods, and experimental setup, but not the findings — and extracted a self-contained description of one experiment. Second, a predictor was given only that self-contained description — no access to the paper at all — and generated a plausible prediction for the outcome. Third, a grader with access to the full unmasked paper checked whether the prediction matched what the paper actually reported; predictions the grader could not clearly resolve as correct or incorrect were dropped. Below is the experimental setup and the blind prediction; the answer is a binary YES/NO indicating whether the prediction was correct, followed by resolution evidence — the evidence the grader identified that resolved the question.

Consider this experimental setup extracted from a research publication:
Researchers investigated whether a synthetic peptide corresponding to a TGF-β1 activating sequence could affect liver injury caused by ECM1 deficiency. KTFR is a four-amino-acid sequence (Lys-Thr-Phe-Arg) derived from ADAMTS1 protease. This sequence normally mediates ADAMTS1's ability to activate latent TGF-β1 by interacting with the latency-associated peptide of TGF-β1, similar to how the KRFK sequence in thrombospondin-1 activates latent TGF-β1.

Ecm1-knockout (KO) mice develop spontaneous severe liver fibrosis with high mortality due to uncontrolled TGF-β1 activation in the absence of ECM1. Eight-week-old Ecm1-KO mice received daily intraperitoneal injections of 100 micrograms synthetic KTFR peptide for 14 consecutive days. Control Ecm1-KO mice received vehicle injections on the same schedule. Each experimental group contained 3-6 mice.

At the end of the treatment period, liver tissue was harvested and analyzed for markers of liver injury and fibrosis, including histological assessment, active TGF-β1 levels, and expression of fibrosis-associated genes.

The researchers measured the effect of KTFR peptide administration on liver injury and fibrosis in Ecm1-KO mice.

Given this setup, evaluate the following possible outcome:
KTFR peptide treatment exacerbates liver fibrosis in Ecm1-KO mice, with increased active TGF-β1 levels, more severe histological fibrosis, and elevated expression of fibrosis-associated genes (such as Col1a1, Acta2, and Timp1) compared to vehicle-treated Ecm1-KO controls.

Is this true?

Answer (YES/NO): NO